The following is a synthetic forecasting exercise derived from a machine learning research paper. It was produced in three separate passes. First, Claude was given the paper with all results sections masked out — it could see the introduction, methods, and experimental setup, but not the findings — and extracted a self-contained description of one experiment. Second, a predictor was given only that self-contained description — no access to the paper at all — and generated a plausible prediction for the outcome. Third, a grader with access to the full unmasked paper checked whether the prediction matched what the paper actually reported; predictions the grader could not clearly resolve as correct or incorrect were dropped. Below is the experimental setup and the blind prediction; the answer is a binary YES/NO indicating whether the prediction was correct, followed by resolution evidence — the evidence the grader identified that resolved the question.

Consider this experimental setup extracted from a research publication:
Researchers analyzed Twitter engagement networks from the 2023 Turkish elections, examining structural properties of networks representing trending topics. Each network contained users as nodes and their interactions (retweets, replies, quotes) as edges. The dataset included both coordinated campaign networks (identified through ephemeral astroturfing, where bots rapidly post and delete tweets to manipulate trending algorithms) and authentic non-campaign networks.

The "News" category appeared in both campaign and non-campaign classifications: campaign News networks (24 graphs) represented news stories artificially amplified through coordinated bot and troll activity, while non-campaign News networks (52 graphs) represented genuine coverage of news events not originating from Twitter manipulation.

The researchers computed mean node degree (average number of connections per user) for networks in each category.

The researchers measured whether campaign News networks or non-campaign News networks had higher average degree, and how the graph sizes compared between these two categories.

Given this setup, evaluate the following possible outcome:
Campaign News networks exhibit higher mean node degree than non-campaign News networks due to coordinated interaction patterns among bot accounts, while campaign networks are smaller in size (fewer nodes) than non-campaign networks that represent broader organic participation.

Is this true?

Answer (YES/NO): NO